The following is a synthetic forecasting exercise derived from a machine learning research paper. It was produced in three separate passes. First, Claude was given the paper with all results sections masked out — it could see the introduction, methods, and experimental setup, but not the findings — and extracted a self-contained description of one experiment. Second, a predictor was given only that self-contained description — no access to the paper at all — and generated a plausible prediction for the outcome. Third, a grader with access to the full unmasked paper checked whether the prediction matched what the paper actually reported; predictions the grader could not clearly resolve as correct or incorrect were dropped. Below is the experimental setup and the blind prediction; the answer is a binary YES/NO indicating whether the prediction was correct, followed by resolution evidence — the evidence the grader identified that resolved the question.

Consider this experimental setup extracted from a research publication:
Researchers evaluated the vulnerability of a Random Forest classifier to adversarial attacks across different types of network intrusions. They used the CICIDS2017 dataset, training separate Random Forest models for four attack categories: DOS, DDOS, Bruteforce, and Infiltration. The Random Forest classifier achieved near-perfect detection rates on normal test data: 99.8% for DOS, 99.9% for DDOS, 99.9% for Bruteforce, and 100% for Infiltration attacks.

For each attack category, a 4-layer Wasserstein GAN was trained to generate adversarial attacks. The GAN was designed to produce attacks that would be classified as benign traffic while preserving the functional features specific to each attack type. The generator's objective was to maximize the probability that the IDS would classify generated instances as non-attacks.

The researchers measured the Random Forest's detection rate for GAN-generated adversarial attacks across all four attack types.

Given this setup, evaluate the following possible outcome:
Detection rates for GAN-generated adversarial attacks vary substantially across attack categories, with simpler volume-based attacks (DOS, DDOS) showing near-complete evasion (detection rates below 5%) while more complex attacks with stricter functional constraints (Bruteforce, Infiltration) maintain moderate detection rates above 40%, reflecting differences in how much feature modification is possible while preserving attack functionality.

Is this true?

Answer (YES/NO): NO